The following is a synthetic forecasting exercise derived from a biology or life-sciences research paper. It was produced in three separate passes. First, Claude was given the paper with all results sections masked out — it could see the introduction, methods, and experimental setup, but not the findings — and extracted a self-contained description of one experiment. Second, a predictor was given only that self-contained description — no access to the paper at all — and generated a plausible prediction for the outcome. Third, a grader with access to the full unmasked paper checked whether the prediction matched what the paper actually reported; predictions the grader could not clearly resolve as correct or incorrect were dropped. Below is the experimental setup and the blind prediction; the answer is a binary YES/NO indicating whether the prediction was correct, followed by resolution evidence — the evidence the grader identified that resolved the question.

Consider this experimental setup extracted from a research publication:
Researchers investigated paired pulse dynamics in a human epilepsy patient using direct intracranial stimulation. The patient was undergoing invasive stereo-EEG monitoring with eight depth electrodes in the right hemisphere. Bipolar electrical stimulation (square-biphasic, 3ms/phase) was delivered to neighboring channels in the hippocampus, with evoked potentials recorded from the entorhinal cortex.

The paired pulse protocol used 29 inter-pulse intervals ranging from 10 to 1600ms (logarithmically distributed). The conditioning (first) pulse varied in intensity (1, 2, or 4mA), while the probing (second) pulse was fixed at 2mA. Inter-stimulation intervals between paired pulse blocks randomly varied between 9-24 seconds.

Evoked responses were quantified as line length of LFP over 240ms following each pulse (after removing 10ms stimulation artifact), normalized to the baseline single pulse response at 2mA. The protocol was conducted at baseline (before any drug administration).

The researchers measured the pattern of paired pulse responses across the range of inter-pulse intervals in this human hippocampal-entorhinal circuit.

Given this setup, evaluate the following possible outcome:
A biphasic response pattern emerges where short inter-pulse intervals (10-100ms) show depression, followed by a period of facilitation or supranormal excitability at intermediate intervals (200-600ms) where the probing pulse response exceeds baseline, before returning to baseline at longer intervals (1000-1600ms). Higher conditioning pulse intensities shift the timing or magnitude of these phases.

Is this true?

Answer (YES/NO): NO